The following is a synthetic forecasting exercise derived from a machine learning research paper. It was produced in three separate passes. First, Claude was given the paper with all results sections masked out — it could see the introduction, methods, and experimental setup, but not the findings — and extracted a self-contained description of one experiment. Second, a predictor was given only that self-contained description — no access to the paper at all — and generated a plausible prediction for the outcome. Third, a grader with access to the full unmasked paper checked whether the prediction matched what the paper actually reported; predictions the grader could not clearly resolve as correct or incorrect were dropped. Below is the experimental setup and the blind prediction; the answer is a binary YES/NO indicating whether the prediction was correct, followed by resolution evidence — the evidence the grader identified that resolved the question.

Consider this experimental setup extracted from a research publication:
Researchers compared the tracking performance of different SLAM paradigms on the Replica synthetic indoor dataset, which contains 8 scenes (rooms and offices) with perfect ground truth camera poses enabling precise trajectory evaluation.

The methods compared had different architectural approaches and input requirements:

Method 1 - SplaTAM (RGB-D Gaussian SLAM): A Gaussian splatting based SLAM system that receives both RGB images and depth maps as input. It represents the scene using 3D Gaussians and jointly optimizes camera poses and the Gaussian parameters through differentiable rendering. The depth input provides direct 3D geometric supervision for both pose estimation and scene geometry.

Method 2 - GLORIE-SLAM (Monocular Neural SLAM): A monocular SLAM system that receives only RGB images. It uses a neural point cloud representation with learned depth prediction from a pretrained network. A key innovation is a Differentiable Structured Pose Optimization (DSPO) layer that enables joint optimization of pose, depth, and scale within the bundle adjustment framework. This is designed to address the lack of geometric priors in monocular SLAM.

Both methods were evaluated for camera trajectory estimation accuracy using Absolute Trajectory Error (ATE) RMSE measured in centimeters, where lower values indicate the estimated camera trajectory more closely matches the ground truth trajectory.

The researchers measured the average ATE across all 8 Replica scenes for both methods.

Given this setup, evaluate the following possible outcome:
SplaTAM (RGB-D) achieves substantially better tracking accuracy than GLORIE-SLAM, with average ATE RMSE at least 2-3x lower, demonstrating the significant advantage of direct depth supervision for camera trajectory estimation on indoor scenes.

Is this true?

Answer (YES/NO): NO